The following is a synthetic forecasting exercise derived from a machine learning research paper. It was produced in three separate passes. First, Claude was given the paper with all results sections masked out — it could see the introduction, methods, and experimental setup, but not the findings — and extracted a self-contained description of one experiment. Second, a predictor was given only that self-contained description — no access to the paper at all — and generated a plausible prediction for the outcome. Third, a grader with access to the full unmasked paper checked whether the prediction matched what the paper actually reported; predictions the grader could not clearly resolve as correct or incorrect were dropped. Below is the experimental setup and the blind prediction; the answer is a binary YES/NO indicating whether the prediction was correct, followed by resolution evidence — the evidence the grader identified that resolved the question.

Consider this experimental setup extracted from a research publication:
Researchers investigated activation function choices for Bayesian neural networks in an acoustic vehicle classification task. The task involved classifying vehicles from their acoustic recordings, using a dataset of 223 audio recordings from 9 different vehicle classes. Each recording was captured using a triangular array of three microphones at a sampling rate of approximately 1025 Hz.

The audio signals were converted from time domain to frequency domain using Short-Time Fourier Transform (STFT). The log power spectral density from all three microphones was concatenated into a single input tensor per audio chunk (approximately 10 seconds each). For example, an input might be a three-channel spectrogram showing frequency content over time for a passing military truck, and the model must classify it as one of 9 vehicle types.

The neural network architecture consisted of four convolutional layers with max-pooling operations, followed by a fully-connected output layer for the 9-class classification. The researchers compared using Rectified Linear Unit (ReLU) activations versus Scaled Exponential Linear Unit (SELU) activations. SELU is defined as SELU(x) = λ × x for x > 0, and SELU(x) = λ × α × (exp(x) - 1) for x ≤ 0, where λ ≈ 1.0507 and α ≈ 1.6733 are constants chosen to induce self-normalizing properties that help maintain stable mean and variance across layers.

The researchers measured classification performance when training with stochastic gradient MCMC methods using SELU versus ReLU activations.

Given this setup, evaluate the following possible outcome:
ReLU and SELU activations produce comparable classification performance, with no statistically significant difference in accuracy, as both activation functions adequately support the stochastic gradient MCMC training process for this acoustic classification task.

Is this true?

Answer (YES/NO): NO